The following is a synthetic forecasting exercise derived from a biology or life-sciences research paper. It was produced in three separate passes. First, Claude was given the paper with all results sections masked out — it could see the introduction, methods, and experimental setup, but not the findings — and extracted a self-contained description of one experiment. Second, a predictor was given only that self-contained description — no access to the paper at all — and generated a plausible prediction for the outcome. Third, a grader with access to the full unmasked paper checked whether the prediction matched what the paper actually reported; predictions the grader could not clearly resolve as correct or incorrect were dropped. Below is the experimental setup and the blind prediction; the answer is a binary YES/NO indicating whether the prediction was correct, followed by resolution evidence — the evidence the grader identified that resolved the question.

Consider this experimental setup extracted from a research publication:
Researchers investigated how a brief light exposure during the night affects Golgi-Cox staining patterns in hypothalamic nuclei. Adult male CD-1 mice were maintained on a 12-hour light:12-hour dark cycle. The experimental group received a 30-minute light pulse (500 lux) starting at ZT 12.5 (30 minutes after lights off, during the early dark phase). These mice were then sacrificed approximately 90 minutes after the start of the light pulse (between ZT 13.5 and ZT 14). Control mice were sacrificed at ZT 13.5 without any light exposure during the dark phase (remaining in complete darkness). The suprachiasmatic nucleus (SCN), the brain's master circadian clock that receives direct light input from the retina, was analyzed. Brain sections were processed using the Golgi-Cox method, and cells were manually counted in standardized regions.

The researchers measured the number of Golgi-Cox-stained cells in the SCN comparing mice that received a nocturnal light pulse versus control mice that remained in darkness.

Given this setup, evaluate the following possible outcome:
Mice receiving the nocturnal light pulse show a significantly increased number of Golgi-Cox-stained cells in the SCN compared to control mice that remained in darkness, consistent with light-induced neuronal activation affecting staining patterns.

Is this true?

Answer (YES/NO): NO